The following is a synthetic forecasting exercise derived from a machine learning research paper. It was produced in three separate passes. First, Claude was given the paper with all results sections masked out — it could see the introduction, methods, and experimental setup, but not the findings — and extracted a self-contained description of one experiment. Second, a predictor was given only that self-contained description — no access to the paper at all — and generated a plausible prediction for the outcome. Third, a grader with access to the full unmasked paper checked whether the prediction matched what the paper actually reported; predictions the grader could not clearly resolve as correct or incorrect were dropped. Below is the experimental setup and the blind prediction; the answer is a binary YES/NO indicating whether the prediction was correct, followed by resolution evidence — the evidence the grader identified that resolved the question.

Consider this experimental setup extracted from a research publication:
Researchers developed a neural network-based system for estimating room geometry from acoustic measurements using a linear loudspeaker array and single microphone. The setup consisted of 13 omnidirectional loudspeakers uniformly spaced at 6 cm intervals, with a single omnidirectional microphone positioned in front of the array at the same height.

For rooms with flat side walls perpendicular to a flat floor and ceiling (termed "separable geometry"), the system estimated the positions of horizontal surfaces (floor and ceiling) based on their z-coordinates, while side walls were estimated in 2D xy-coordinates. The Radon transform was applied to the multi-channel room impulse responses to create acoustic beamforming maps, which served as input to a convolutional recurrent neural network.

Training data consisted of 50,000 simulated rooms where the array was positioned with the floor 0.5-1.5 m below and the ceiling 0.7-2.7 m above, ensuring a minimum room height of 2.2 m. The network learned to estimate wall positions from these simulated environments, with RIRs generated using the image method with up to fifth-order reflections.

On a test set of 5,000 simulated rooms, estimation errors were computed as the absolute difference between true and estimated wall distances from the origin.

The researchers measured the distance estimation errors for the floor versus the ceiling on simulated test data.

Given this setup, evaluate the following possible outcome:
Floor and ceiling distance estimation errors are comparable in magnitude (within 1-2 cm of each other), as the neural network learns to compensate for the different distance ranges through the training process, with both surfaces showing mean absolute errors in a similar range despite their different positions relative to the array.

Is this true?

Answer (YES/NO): NO